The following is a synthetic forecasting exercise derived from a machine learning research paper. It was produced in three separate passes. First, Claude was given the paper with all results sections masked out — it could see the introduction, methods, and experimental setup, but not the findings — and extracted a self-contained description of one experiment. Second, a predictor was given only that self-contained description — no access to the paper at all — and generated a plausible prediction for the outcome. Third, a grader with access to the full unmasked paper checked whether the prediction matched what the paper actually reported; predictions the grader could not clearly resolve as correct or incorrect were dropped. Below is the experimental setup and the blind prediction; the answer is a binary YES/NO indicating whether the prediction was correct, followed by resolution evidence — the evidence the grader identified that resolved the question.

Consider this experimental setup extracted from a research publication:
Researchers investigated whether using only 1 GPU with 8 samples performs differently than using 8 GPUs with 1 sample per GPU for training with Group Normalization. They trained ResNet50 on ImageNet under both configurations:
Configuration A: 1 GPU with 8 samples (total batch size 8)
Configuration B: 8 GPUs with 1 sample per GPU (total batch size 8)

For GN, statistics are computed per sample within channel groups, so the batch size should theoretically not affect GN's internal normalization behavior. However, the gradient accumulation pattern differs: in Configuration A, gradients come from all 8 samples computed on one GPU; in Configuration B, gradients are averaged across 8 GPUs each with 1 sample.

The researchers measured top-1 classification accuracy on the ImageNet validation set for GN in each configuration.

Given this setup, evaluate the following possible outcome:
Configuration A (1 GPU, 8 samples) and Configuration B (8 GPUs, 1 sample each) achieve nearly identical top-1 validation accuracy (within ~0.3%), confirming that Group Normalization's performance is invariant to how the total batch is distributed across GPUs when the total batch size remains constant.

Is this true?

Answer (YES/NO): YES